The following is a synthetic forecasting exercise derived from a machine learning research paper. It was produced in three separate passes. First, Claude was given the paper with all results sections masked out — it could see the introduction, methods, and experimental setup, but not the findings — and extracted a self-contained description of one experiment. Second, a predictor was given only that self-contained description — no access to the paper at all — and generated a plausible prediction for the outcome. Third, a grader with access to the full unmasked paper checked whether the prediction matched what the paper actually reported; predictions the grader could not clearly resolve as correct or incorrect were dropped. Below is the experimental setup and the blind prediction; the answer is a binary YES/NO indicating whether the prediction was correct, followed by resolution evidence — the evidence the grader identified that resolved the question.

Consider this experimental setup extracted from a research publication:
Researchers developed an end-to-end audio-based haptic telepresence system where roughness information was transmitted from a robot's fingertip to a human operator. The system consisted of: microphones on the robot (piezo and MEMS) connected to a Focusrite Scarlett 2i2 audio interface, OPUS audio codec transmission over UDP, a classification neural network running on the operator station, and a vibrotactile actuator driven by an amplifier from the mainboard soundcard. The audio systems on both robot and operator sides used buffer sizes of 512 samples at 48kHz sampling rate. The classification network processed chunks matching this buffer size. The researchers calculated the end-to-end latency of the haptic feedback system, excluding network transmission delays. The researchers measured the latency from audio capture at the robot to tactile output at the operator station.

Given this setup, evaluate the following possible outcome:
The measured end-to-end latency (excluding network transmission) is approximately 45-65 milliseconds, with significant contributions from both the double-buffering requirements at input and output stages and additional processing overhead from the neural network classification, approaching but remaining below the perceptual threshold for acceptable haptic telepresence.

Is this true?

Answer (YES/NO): NO